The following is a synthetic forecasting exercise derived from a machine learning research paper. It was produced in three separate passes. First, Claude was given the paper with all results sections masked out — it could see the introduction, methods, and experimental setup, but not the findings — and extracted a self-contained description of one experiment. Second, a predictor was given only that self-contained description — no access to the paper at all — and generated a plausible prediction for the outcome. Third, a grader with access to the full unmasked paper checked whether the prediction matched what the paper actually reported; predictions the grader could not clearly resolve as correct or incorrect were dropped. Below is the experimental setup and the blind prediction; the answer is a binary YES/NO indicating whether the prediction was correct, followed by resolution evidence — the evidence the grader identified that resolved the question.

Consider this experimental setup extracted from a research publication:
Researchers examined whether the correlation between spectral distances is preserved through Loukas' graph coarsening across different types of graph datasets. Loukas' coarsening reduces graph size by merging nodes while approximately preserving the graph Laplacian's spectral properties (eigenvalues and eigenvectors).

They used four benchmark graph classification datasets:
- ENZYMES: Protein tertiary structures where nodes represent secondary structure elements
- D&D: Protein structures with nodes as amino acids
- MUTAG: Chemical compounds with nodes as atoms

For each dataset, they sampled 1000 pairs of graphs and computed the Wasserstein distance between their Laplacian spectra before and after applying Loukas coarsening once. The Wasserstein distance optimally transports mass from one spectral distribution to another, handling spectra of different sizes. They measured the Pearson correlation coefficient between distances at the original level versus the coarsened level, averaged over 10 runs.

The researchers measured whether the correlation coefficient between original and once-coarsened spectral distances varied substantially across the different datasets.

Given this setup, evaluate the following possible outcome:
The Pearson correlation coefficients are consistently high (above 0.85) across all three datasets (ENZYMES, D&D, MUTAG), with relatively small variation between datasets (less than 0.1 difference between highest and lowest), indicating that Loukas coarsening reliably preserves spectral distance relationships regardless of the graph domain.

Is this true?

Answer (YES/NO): NO